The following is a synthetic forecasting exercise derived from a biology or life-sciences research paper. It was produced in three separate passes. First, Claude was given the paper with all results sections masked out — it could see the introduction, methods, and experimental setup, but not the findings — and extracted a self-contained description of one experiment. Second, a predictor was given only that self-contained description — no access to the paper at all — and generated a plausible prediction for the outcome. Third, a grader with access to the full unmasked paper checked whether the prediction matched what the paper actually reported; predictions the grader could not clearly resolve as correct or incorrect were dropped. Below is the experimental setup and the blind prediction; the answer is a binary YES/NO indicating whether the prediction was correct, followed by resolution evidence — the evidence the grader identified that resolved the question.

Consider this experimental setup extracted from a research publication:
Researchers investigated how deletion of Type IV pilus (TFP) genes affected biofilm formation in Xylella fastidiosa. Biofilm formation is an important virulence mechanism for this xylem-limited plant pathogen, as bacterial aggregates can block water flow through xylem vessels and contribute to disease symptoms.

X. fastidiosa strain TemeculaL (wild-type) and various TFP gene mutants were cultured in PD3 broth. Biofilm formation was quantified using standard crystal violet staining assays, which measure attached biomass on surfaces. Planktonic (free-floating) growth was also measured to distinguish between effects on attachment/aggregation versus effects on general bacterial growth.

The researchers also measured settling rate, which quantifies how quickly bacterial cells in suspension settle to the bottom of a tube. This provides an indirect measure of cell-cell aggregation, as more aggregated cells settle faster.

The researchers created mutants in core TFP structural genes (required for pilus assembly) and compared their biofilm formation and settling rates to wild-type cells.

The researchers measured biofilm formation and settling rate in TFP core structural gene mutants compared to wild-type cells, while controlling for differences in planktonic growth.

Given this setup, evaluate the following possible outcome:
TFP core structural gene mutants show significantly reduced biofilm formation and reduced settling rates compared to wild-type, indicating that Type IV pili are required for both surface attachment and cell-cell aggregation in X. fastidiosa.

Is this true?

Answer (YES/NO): NO